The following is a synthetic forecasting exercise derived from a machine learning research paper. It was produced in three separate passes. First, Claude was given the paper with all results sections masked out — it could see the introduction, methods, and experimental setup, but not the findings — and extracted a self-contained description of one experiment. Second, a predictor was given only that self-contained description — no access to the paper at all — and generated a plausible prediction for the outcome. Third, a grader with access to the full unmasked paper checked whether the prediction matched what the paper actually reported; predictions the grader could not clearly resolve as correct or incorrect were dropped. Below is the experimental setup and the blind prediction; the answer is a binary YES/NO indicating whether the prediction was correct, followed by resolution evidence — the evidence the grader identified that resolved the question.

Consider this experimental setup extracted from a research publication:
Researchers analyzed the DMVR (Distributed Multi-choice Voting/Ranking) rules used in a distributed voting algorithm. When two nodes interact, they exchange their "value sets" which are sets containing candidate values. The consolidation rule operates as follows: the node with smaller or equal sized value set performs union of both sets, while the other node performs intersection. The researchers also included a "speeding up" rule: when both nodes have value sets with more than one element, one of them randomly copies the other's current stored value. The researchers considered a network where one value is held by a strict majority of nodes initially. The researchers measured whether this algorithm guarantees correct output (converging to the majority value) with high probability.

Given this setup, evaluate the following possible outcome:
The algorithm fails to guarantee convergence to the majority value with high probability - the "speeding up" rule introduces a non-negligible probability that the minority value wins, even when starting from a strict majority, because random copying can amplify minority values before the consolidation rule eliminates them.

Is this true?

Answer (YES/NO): NO